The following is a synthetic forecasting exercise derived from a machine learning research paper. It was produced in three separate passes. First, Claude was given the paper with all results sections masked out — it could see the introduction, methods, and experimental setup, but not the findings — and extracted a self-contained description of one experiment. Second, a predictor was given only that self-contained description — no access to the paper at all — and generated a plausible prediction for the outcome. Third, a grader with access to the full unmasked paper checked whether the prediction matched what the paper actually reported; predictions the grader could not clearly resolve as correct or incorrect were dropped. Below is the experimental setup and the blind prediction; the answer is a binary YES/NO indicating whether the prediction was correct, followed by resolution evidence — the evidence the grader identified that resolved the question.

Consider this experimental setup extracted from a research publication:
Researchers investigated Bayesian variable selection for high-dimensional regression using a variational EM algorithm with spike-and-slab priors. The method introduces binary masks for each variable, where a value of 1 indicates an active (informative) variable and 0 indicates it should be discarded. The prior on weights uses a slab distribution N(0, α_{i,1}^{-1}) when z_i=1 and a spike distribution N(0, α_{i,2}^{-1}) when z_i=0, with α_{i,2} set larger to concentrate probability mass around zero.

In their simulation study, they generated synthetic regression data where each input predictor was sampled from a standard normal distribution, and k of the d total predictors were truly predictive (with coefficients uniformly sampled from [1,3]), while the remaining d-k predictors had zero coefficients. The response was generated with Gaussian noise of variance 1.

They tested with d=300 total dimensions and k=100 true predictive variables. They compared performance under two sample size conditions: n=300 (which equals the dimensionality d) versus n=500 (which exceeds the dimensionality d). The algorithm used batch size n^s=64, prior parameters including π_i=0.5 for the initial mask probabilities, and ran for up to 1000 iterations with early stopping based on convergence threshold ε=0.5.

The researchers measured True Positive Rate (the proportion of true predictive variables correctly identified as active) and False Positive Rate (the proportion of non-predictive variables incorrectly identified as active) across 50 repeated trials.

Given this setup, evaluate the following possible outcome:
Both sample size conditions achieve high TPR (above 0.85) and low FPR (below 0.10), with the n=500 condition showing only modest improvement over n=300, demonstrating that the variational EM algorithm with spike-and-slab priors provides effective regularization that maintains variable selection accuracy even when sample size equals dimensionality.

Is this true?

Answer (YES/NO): YES